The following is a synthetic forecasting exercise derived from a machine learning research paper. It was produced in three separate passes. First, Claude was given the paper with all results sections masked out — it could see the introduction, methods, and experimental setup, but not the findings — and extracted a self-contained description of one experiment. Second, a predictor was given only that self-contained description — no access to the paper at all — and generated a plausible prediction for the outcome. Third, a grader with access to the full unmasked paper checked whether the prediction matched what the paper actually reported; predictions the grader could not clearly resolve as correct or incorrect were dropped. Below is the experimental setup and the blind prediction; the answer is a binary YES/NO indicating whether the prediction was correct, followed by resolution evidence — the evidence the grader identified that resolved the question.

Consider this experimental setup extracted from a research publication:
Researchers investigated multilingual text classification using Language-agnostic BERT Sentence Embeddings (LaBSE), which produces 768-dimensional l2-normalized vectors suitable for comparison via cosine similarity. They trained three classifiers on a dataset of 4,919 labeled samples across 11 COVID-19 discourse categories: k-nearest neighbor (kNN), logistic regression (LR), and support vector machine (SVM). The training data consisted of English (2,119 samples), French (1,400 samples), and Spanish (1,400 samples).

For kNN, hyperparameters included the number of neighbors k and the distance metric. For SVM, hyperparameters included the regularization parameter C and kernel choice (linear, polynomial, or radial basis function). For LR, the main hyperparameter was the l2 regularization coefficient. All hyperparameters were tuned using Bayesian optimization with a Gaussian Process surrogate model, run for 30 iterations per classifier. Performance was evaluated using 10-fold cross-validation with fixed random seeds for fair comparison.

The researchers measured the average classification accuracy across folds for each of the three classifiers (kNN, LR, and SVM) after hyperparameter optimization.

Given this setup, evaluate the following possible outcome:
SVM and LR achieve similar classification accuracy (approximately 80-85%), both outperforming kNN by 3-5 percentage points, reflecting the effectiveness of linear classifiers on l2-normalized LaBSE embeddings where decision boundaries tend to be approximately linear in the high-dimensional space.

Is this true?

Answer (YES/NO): NO